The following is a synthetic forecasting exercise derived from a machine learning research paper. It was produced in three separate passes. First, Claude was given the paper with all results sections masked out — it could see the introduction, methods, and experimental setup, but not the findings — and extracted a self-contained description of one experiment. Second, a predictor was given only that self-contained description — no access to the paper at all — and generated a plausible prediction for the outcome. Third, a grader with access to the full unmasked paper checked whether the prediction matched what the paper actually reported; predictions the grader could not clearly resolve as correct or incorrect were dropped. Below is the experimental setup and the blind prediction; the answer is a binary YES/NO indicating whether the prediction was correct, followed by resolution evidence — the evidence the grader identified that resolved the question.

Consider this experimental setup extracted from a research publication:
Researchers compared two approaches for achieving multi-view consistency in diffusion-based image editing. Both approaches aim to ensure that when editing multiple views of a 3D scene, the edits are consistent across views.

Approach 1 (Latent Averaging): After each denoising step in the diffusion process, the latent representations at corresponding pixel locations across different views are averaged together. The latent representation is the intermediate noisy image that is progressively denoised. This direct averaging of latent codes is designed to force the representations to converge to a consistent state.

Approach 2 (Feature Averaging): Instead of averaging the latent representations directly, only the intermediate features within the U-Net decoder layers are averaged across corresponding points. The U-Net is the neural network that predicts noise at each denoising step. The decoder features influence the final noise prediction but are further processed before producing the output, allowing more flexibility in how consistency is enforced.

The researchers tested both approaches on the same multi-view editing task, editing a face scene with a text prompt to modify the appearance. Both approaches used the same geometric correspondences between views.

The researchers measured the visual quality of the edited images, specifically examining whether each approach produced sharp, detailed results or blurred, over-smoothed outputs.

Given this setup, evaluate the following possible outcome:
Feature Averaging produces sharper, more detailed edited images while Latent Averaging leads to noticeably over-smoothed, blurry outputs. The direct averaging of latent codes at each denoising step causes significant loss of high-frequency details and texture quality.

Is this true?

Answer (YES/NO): YES